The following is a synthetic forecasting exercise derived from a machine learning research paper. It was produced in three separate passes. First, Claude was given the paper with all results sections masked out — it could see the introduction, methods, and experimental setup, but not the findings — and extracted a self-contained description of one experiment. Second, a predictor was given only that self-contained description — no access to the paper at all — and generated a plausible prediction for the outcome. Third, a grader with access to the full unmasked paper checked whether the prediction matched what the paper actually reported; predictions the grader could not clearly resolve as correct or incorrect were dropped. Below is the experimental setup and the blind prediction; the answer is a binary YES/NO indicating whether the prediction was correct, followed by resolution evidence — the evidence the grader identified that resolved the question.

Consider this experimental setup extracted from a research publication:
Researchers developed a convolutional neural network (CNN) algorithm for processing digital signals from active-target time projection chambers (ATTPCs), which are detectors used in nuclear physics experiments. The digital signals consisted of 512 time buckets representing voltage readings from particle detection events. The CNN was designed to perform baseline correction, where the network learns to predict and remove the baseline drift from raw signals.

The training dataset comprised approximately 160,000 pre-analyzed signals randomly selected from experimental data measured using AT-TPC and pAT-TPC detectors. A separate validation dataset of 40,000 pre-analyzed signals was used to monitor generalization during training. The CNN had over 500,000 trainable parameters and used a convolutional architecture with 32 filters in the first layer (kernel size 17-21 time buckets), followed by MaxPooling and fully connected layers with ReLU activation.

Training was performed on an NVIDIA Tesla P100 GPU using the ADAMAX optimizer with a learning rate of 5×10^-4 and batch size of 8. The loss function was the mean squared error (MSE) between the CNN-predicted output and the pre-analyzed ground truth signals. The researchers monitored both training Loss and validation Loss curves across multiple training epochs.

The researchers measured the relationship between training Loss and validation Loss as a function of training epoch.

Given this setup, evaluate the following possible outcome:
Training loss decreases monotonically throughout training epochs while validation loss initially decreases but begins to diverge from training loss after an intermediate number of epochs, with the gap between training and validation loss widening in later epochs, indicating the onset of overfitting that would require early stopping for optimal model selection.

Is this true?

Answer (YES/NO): NO